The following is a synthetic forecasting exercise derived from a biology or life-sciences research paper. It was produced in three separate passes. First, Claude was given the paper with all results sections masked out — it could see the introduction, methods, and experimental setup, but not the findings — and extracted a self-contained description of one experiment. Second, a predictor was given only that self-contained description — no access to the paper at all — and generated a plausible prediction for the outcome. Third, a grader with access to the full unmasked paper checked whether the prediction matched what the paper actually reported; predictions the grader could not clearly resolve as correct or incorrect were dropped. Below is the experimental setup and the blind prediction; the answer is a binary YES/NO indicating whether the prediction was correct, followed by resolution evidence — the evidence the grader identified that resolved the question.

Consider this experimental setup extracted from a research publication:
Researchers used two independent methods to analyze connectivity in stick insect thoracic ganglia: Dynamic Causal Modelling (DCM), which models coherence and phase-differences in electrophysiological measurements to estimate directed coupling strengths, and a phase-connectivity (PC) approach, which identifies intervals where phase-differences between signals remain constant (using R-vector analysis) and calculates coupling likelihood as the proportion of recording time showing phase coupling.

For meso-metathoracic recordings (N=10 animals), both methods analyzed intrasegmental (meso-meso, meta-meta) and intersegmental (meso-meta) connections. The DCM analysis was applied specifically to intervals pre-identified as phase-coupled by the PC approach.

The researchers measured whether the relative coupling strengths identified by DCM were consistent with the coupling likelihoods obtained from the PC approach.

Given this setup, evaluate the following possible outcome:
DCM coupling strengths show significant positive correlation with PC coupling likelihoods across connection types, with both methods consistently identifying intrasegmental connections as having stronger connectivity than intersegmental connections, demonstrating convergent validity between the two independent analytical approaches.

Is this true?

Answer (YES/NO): NO